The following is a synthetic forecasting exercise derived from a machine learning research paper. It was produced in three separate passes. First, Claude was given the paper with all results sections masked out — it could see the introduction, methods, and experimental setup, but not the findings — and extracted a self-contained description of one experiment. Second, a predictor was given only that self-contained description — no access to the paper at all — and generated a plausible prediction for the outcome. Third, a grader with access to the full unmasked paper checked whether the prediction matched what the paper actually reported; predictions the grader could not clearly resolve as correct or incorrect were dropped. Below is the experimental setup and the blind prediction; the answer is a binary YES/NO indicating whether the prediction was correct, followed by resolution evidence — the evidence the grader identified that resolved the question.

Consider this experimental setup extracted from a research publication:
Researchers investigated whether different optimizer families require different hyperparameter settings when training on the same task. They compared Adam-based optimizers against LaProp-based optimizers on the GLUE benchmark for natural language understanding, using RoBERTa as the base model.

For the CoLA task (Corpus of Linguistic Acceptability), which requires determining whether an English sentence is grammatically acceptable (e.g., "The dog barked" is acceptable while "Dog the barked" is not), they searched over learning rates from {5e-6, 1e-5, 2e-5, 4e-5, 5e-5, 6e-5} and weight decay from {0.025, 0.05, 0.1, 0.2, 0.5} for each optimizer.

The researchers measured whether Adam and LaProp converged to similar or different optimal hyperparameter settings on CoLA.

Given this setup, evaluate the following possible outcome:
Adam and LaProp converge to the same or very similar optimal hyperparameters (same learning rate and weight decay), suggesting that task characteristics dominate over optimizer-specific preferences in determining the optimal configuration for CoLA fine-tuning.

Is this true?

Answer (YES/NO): NO